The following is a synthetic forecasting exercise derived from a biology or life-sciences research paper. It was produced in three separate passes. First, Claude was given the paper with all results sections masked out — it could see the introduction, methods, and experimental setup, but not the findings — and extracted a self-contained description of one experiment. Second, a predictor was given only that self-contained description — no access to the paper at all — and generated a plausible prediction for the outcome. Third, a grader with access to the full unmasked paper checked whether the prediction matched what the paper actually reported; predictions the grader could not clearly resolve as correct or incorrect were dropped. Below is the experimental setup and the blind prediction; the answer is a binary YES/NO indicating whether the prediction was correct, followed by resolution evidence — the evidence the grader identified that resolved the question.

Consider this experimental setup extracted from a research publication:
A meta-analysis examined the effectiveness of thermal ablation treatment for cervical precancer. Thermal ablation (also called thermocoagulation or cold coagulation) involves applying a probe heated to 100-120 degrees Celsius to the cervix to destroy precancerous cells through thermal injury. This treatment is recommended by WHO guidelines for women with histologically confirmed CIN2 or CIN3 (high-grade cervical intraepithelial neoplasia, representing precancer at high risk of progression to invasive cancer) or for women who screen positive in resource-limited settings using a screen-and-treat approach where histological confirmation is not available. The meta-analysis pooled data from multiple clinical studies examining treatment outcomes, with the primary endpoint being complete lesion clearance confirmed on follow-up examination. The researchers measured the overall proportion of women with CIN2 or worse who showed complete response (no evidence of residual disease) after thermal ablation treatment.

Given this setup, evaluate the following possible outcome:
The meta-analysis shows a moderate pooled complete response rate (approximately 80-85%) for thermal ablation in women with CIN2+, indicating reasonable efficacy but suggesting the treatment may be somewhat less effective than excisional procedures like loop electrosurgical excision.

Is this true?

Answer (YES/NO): NO